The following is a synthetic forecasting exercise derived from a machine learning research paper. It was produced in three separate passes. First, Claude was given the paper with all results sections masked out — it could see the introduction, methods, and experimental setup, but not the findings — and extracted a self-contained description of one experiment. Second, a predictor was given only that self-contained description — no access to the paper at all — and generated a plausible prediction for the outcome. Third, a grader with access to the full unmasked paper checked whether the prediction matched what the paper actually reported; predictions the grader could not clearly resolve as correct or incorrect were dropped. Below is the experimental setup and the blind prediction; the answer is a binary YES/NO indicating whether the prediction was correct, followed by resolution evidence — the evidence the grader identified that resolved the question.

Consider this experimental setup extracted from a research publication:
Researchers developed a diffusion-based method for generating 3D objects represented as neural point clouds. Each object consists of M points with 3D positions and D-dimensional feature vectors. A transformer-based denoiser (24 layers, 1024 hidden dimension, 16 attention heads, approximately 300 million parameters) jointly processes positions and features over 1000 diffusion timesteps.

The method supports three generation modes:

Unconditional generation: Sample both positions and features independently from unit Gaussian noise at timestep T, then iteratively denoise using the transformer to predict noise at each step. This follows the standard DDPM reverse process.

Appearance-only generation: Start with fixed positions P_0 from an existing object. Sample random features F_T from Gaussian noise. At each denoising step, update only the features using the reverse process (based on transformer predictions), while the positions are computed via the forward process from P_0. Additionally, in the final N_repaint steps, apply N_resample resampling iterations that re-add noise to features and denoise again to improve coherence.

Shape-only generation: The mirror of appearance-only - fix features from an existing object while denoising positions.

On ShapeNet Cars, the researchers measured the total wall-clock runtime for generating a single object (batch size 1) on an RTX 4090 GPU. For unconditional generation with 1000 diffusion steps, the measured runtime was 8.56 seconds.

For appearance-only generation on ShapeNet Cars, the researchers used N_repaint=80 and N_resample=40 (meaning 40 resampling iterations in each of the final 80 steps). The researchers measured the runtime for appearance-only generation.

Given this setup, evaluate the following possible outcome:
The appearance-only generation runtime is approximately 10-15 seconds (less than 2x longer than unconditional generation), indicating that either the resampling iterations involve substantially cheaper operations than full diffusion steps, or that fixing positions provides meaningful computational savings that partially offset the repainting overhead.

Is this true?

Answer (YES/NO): NO